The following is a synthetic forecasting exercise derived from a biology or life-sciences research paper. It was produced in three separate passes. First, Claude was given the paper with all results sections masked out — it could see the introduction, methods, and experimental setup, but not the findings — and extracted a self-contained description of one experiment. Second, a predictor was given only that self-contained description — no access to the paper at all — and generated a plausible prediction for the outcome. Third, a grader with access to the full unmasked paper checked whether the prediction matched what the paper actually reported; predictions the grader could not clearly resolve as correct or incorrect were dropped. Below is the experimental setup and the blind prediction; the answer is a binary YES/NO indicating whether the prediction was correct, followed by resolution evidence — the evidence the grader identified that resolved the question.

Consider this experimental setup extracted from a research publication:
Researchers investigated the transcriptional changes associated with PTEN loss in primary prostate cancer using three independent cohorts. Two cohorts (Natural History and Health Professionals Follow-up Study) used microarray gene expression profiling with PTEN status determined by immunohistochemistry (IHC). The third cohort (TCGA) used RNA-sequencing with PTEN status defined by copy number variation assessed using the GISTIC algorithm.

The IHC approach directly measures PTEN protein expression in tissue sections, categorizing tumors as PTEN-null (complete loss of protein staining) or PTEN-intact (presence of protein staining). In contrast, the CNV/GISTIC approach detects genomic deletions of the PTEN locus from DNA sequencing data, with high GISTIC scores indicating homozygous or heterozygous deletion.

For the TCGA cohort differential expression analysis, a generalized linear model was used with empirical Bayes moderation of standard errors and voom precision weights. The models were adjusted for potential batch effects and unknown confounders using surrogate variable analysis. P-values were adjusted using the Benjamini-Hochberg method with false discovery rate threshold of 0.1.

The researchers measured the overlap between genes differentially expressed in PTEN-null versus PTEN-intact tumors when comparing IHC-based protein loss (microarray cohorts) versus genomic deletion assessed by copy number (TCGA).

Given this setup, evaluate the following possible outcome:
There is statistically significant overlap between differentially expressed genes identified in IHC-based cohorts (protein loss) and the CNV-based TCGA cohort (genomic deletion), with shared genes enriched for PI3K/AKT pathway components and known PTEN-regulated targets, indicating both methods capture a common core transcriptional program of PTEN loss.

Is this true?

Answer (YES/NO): NO